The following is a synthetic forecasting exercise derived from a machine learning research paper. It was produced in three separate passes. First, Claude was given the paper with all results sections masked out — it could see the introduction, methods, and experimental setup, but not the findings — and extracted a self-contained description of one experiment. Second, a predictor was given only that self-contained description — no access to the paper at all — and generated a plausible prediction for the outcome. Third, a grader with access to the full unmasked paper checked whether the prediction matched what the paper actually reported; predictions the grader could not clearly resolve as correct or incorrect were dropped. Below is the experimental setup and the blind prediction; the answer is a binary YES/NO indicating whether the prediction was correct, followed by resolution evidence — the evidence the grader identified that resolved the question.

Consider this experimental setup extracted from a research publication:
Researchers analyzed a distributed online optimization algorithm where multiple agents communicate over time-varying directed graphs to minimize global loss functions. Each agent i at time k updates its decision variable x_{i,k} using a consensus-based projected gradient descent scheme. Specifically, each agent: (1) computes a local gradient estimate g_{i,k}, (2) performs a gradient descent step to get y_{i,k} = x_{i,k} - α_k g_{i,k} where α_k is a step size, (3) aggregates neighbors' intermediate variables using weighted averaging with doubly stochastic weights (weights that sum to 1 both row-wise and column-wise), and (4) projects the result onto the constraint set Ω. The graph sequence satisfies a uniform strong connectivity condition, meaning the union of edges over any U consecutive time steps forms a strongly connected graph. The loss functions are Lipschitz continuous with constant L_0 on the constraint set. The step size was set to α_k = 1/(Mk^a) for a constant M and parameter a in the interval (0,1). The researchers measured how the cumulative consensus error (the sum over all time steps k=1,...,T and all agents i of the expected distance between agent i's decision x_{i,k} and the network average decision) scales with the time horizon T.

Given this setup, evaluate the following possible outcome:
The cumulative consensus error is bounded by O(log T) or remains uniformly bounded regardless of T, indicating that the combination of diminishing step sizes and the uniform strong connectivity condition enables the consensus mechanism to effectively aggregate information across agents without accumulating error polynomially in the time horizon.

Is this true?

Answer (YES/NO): NO